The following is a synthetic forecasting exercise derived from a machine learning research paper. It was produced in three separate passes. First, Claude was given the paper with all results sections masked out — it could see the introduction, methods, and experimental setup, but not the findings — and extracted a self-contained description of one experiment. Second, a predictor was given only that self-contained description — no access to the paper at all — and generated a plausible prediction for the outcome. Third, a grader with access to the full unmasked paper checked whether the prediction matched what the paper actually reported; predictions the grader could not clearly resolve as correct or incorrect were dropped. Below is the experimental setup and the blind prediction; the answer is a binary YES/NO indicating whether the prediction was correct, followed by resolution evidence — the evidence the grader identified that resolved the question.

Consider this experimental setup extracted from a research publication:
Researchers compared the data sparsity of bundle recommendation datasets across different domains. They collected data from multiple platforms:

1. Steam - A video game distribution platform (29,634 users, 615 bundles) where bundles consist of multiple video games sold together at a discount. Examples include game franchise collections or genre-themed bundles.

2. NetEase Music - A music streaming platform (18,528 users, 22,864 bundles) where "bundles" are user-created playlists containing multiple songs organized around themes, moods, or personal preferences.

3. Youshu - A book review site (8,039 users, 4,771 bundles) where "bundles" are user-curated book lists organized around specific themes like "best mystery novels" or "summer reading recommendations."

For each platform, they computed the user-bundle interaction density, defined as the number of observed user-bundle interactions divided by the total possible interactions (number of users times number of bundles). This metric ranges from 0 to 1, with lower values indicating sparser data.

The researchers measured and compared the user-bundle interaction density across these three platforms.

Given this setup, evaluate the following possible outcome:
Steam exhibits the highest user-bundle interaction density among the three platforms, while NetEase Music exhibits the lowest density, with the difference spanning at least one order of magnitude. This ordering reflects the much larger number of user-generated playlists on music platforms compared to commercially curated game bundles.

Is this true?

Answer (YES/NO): NO